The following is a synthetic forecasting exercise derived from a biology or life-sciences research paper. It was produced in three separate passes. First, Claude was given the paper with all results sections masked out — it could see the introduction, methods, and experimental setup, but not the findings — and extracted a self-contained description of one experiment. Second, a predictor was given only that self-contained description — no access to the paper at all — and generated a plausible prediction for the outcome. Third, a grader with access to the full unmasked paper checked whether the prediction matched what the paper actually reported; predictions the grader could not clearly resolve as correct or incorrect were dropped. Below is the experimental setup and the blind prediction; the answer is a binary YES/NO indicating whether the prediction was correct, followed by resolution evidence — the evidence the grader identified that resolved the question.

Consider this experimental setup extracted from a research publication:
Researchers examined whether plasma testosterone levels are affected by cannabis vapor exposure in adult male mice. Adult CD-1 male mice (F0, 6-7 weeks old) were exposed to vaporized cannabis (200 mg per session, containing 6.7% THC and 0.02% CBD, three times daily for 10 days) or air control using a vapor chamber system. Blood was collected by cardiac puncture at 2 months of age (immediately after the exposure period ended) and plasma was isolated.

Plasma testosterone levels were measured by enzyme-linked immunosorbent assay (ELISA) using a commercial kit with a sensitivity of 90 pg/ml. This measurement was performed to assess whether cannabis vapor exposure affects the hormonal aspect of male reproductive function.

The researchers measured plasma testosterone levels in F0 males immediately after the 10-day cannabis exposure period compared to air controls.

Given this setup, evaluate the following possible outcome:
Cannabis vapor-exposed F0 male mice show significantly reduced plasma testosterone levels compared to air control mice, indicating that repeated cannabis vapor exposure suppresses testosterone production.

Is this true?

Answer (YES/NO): NO